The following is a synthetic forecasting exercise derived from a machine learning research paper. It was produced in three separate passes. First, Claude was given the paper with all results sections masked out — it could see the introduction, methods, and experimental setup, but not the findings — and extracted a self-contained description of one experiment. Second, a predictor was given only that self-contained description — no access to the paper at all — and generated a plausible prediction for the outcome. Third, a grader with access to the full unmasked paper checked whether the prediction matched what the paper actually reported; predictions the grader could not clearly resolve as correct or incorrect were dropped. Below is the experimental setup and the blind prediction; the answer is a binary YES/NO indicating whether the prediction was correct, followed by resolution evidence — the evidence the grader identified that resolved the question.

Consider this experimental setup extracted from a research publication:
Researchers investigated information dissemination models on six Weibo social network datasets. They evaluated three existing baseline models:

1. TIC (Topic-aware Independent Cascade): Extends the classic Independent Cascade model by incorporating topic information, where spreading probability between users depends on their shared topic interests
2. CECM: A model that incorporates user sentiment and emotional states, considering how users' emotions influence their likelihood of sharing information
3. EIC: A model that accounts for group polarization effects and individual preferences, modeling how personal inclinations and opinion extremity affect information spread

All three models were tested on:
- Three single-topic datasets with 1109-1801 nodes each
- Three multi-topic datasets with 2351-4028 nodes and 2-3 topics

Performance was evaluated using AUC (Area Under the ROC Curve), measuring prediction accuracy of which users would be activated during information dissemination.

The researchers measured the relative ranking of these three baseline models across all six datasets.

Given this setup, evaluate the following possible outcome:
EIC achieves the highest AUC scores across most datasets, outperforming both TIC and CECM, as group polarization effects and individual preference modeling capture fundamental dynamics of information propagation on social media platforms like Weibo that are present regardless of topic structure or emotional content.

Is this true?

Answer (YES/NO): YES